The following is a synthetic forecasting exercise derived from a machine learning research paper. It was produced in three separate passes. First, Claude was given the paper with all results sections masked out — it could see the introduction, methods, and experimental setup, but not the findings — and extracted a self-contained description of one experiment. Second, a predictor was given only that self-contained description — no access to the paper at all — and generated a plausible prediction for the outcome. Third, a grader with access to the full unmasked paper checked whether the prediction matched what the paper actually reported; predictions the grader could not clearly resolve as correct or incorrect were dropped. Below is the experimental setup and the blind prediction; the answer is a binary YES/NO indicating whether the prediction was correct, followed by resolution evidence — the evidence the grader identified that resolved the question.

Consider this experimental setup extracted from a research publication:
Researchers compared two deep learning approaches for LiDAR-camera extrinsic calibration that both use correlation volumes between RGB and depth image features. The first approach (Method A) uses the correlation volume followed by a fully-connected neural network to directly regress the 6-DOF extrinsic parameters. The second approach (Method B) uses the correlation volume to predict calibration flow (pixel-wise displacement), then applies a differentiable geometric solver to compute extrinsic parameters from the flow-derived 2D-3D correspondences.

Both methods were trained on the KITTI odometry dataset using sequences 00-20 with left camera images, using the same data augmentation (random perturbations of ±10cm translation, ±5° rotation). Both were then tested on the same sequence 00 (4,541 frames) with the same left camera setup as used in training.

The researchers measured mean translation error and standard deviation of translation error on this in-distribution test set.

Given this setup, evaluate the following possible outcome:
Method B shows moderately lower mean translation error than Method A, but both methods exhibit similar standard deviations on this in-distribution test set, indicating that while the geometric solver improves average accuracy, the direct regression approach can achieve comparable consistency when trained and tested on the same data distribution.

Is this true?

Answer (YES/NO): NO